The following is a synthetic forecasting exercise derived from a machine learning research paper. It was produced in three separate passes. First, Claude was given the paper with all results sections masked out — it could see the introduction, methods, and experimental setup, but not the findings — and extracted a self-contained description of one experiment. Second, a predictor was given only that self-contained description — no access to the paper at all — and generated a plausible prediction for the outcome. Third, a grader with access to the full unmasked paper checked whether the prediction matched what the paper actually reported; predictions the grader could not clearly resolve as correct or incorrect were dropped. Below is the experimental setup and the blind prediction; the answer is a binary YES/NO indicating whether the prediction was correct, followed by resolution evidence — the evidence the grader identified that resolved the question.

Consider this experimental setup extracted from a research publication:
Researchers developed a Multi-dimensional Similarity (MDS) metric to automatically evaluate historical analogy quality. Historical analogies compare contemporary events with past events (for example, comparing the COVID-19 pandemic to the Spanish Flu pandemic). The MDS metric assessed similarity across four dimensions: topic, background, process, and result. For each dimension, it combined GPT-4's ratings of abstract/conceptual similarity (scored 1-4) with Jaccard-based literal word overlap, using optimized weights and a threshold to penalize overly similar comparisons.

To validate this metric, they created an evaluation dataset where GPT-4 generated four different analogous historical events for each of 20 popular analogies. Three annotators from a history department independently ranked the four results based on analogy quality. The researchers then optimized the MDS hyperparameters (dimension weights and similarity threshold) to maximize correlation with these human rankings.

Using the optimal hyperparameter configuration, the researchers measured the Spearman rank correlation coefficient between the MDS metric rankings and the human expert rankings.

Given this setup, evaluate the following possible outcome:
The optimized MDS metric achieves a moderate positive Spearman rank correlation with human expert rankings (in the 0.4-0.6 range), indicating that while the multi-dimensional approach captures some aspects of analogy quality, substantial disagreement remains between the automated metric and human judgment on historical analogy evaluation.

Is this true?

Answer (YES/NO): NO